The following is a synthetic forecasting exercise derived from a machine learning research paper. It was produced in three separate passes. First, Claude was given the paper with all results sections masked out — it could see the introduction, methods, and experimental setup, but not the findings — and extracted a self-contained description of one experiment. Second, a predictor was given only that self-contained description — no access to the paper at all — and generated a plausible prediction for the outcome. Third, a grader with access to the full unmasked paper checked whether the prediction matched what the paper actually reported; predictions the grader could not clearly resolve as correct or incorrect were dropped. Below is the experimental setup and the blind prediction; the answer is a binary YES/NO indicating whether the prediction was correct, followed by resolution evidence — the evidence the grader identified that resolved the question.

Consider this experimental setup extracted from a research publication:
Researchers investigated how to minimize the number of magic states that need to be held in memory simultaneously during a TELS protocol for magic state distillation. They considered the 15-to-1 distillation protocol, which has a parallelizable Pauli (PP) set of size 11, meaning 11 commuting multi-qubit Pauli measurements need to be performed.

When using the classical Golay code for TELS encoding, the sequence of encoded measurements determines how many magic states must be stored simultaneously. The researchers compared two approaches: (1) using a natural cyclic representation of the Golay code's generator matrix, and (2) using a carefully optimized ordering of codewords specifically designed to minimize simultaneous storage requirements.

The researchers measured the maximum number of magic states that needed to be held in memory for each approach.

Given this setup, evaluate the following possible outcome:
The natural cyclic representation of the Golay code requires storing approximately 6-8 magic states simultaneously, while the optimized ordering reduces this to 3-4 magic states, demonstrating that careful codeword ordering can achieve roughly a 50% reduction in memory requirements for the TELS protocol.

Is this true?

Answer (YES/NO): NO